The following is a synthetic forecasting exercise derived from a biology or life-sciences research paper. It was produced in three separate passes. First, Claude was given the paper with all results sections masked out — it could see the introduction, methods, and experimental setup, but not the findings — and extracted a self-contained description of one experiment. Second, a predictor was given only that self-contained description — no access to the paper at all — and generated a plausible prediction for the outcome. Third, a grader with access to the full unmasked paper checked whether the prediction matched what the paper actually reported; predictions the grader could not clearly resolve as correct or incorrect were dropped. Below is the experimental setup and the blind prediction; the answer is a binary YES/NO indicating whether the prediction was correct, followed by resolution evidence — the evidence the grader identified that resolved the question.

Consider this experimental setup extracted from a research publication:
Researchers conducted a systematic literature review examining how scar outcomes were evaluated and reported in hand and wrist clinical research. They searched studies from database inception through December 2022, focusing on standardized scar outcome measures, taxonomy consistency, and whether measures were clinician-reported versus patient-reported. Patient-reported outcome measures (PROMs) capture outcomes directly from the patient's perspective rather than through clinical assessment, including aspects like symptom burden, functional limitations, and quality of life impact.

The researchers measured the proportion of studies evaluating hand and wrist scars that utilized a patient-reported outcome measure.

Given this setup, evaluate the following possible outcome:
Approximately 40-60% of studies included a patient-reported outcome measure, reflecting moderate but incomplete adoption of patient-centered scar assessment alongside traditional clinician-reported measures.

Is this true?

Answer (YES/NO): NO